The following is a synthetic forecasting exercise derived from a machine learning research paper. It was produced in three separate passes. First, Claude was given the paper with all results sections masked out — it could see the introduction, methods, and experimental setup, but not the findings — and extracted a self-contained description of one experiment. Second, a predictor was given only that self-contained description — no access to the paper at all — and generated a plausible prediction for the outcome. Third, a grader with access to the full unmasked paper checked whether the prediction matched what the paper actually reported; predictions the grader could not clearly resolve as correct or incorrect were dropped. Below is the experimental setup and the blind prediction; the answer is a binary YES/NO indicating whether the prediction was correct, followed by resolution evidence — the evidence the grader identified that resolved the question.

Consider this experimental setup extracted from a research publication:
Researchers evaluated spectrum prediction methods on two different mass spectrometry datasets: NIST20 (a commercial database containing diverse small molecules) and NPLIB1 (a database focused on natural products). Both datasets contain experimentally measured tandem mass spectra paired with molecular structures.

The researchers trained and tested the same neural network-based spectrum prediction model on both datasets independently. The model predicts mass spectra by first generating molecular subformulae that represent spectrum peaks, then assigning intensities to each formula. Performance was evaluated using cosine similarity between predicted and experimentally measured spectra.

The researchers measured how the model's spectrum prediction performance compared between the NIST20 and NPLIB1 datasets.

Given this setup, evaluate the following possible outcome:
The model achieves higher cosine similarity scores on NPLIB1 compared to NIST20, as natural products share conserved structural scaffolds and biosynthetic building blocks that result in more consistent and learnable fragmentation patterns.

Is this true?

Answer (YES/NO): NO